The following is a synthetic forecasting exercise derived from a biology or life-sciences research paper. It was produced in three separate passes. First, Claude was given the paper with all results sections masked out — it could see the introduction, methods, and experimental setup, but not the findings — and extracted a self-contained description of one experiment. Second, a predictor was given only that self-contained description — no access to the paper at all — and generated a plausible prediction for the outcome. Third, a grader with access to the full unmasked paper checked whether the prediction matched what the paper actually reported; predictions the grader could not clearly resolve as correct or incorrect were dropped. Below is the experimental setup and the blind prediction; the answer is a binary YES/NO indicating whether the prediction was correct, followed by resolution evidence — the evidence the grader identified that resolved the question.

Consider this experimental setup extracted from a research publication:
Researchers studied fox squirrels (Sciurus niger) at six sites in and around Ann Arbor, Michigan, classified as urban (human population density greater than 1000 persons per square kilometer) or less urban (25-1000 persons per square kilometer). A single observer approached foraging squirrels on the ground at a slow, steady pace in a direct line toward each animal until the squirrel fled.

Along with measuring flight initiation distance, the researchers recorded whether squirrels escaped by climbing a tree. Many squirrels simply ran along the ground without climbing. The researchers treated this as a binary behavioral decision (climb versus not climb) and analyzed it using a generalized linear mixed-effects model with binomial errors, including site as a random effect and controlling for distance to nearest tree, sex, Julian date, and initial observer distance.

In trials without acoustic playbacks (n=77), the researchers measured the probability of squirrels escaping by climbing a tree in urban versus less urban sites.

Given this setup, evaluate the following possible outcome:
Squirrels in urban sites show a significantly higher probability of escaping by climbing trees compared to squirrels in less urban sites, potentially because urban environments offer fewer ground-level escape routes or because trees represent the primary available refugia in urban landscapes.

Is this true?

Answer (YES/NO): NO